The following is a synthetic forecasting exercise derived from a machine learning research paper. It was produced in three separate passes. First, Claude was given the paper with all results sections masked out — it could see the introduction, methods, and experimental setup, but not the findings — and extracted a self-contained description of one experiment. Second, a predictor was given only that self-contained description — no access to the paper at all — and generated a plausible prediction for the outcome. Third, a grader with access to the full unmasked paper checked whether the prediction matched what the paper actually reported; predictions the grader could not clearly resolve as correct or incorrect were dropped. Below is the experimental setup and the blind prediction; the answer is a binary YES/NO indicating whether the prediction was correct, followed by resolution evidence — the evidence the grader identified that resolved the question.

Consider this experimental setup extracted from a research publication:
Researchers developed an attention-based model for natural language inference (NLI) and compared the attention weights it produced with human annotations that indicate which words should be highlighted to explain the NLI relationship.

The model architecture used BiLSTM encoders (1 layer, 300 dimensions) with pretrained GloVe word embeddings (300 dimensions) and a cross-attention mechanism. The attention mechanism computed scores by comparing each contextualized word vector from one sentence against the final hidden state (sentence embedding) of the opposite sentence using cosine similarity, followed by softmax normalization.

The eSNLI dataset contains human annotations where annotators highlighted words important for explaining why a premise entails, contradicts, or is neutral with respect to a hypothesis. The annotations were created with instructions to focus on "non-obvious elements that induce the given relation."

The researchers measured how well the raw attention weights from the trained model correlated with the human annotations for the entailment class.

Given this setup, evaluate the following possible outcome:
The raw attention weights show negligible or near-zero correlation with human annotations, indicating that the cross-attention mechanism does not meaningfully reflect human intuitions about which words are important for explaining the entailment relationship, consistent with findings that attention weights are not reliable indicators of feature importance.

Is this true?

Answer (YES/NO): NO